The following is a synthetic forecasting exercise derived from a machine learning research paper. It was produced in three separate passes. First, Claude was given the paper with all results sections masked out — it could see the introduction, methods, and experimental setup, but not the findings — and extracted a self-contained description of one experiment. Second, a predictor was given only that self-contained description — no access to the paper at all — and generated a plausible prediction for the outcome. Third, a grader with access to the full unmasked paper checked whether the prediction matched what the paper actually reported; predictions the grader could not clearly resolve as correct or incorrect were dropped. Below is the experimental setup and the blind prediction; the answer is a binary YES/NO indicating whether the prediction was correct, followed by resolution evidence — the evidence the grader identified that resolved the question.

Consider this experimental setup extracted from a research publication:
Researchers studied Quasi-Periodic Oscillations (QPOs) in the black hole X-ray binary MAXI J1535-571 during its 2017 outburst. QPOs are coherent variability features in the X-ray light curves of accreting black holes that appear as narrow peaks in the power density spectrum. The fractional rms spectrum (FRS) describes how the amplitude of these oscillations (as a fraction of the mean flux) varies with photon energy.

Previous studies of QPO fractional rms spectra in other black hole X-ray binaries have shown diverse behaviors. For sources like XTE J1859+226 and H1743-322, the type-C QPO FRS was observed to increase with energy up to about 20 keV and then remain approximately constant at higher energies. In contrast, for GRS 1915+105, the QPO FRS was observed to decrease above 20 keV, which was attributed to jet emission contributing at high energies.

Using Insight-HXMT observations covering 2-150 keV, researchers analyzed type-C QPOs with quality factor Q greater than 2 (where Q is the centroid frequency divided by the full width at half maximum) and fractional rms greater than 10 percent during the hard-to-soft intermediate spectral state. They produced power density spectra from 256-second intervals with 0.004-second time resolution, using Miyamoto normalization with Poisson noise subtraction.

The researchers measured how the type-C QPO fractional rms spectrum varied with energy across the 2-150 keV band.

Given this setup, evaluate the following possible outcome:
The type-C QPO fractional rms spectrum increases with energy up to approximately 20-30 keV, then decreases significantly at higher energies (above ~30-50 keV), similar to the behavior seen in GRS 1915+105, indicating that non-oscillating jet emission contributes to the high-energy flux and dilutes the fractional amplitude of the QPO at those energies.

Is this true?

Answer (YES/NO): NO